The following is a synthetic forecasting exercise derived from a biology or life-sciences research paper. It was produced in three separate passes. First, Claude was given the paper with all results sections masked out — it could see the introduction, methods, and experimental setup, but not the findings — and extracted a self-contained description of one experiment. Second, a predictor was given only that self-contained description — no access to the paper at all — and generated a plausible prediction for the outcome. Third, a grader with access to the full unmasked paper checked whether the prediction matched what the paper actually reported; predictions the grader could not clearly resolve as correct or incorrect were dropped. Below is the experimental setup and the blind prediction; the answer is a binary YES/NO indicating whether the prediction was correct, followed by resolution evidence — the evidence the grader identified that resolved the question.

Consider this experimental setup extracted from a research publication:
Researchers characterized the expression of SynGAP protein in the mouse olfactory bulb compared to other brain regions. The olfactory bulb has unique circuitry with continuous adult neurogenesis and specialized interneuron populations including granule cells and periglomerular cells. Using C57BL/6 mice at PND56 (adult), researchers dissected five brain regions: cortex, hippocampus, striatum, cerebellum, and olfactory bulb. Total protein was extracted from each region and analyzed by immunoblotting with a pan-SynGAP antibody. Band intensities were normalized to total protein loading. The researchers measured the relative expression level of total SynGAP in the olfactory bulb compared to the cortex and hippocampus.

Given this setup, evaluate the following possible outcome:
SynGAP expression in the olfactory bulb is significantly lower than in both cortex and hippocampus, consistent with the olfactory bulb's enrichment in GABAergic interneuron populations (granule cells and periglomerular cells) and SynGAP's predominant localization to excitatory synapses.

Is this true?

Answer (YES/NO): YES